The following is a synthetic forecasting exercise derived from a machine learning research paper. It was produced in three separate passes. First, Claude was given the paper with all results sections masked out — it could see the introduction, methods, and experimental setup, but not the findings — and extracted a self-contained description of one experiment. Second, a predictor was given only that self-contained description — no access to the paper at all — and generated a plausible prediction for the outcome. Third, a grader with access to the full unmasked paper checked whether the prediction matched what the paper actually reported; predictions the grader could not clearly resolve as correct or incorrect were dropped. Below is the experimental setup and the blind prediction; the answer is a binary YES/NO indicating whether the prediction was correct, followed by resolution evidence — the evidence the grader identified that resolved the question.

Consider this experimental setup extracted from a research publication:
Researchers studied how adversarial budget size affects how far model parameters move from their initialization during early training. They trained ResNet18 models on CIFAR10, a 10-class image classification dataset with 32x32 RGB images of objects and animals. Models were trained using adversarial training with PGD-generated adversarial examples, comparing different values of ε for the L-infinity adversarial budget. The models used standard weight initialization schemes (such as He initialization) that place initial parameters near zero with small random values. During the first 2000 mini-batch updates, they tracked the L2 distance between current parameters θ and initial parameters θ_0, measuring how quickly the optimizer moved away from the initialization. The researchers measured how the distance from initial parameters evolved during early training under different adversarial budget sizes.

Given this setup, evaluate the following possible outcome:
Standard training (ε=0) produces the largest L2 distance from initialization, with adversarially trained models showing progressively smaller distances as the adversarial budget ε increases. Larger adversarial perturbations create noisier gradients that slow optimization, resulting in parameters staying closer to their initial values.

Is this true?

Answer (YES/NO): YES